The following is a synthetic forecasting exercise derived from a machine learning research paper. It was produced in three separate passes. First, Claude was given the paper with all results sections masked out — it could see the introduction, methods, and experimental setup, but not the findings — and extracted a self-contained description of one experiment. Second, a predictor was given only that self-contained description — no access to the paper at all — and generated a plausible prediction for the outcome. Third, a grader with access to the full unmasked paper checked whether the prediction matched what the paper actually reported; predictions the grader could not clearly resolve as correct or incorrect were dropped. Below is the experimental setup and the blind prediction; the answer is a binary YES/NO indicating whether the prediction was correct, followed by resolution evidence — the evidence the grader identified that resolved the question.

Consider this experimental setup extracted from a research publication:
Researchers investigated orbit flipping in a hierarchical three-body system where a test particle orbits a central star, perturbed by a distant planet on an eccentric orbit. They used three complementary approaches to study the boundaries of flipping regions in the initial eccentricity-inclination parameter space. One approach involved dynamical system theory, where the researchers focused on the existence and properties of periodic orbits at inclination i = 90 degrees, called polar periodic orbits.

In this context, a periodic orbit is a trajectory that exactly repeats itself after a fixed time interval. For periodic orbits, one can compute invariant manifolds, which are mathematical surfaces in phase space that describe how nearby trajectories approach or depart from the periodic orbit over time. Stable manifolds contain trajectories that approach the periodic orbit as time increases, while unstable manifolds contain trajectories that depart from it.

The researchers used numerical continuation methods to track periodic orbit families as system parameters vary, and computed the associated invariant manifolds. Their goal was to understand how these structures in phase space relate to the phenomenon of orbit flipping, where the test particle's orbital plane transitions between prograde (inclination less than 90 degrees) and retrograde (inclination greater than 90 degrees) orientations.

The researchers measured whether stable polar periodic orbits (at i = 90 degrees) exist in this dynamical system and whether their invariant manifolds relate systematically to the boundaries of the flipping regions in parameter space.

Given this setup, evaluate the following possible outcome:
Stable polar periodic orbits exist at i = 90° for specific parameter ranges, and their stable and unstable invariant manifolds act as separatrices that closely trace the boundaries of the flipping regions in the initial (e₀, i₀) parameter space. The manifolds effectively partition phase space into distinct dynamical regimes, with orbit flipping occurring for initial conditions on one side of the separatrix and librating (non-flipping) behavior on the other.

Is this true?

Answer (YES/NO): YES